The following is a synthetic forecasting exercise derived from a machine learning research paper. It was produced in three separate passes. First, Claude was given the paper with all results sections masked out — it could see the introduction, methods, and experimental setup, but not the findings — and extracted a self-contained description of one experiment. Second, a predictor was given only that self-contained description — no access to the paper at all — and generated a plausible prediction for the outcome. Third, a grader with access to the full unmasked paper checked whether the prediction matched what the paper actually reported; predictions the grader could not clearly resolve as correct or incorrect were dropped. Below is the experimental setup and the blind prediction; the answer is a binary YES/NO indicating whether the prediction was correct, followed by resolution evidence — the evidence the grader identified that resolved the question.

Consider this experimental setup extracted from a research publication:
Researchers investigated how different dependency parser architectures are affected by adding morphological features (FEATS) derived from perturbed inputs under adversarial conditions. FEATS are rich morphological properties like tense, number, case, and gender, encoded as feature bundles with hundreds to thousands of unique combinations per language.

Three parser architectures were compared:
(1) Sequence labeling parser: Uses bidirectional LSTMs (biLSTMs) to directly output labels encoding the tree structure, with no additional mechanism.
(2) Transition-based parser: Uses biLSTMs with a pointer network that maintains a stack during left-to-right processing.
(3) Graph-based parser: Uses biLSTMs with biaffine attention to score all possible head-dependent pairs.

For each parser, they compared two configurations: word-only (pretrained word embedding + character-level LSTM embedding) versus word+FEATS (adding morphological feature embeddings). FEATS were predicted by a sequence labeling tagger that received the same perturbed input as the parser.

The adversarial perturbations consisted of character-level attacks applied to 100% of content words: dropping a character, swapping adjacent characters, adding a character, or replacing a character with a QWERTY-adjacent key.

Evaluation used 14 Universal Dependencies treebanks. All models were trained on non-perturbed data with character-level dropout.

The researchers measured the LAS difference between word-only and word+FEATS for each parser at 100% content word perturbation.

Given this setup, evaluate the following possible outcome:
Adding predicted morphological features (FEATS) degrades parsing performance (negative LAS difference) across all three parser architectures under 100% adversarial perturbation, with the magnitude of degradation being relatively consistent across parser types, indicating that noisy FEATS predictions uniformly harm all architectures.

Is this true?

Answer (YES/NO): NO